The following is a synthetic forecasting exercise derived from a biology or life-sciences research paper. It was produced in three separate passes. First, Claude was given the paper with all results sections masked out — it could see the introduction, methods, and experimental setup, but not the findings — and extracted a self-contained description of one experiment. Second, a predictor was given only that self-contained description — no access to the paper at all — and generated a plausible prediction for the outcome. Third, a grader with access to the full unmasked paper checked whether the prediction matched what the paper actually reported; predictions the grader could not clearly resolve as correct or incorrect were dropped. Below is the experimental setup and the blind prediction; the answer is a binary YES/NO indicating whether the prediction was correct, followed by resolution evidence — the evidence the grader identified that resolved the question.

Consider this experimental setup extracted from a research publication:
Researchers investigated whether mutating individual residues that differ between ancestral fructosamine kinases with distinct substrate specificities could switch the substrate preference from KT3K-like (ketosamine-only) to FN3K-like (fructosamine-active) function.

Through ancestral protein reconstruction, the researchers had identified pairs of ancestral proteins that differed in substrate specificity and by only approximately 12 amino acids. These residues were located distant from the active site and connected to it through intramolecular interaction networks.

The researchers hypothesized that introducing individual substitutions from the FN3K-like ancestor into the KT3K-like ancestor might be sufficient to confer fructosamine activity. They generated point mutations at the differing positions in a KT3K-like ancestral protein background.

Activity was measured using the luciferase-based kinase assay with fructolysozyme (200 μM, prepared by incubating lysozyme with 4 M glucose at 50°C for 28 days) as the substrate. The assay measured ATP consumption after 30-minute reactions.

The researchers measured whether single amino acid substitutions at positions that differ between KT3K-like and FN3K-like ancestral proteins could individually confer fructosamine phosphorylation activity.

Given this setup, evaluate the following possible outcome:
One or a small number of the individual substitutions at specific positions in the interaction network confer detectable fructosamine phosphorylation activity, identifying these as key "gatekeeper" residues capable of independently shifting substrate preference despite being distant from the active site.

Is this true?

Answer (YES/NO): YES